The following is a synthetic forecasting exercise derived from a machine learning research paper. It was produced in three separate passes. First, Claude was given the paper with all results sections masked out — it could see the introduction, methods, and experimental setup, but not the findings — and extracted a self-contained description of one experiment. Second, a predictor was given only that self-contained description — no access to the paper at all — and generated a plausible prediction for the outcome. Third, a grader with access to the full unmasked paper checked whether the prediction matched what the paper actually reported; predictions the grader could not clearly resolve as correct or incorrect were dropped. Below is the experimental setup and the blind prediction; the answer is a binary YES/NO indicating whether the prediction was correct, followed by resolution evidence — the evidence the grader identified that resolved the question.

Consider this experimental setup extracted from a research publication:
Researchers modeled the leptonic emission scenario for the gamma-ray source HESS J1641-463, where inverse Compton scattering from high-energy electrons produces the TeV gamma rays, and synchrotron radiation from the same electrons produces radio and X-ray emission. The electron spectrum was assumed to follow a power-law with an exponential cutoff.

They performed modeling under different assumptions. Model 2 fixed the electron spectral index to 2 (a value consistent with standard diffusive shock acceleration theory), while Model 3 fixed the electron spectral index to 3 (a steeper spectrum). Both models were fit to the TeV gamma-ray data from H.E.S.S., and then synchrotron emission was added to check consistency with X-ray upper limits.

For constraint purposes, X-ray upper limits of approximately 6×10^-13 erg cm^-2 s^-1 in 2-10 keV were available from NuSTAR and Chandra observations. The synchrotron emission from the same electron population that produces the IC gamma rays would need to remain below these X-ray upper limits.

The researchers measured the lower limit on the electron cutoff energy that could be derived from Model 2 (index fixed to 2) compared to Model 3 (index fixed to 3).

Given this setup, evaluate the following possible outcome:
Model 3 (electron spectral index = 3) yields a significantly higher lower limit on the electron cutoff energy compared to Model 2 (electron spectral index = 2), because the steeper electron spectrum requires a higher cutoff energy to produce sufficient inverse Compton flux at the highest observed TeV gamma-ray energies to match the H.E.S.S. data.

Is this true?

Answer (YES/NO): YES